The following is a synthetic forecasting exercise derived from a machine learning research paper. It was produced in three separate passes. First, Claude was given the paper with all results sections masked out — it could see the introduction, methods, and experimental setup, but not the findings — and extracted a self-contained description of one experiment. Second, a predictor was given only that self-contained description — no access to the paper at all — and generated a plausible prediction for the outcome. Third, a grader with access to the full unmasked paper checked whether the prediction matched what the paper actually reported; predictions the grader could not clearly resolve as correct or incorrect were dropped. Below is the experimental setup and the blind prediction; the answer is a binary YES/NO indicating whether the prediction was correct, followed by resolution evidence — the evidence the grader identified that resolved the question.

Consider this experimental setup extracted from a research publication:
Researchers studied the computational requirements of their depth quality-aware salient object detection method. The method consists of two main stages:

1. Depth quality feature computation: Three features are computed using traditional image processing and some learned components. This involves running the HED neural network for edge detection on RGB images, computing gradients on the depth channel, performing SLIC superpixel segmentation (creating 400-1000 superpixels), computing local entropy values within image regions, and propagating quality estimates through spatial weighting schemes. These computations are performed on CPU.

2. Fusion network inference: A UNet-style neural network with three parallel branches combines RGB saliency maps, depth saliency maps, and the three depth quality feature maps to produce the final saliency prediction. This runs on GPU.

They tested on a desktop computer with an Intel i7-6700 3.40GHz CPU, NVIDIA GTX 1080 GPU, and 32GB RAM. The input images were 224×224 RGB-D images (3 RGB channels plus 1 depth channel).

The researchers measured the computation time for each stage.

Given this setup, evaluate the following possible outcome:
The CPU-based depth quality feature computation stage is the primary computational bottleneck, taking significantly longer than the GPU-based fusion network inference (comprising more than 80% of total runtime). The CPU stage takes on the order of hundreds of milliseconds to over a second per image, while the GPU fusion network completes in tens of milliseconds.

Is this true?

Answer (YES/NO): NO